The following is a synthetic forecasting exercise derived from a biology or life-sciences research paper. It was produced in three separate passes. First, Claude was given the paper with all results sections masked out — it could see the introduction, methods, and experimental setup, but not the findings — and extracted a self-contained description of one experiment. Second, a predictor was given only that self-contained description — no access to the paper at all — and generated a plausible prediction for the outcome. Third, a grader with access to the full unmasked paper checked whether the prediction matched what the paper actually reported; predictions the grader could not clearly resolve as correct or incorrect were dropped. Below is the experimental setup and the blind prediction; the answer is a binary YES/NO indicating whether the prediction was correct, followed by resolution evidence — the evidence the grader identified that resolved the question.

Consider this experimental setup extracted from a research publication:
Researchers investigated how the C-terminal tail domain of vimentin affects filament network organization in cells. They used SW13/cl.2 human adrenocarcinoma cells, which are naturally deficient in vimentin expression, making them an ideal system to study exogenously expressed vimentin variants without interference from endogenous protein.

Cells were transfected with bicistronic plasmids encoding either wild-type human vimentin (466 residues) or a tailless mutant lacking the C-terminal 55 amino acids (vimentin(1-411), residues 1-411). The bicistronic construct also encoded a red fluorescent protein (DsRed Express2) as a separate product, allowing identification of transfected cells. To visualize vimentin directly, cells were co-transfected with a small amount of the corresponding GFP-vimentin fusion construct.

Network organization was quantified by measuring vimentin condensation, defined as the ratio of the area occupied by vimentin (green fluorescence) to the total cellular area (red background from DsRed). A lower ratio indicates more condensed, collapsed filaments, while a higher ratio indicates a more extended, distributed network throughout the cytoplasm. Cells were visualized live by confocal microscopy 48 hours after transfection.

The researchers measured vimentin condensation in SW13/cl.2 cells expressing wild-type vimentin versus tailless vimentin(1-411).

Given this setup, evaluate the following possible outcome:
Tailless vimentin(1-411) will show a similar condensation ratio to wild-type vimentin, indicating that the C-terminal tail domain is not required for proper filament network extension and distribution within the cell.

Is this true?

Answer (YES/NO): NO